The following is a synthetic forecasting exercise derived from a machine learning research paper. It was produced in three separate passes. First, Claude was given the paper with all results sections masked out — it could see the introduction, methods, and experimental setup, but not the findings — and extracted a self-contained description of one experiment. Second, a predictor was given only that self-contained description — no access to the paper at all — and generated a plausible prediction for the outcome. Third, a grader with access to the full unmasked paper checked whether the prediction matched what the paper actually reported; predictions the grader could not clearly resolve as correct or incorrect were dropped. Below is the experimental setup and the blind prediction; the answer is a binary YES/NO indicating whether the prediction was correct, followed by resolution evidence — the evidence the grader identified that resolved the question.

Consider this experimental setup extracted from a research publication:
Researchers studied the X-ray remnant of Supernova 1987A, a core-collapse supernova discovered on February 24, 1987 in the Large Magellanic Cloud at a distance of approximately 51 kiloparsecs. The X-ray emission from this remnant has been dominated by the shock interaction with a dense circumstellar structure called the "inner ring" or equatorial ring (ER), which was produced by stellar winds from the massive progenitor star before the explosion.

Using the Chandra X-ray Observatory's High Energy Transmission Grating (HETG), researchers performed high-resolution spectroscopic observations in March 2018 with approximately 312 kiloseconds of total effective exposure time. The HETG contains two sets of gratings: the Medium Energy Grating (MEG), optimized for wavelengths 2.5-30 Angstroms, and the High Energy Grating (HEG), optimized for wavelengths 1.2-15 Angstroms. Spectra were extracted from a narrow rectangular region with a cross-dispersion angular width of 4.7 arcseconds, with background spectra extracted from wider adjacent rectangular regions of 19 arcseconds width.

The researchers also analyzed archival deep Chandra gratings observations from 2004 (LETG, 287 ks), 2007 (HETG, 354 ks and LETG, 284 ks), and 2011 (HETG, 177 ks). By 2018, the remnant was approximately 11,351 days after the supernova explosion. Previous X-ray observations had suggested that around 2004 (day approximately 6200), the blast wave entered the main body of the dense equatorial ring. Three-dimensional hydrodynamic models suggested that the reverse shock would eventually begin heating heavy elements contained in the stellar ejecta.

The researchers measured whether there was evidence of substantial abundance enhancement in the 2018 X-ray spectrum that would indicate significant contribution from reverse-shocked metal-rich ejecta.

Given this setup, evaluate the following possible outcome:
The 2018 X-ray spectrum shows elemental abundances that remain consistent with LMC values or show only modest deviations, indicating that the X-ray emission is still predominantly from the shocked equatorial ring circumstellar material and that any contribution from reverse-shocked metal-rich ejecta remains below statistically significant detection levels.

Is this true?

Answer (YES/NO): YES